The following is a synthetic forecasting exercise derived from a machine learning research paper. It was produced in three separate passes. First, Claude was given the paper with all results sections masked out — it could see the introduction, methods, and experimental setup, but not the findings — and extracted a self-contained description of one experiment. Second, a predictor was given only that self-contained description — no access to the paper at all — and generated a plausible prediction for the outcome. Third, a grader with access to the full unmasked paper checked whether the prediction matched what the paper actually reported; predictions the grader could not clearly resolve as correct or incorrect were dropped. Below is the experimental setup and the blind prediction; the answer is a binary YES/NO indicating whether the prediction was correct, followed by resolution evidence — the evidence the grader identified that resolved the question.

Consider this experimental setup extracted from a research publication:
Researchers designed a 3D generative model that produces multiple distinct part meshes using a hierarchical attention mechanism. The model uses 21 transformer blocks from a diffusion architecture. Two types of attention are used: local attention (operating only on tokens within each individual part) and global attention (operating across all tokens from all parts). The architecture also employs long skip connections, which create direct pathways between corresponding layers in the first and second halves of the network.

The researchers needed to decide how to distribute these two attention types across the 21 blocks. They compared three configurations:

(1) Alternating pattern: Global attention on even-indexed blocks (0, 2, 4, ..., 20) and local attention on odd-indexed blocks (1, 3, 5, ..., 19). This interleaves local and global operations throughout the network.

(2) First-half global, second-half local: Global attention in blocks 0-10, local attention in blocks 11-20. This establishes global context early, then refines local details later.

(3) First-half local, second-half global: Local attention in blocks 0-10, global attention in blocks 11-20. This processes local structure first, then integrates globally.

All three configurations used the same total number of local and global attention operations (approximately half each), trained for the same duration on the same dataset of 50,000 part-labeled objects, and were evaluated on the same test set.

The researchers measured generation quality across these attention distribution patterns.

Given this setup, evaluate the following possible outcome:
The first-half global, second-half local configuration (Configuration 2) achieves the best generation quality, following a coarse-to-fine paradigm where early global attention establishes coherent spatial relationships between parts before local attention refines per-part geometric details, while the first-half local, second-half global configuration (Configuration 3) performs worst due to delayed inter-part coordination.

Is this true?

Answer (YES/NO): NO